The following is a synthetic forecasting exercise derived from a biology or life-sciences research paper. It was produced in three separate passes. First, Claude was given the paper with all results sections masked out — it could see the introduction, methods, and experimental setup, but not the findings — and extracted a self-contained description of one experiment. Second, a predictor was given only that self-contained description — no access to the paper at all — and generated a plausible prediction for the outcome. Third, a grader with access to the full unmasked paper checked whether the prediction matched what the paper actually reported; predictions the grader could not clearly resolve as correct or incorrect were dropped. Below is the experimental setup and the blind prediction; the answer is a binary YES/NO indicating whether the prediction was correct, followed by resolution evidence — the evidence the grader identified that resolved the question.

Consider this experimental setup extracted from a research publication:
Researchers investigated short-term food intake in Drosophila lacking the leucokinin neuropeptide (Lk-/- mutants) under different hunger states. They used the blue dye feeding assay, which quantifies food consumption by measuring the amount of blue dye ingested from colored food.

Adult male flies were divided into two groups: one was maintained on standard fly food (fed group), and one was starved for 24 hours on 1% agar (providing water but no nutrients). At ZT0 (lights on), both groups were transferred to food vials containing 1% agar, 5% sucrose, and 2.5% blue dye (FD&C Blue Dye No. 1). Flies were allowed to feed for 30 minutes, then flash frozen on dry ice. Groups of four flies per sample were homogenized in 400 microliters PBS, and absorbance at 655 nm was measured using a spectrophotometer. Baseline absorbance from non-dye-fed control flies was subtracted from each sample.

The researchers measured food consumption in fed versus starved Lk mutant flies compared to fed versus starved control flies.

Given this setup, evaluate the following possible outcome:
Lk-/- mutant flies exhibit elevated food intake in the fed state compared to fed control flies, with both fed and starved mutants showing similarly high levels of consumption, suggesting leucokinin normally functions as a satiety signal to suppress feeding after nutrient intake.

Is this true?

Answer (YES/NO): NO